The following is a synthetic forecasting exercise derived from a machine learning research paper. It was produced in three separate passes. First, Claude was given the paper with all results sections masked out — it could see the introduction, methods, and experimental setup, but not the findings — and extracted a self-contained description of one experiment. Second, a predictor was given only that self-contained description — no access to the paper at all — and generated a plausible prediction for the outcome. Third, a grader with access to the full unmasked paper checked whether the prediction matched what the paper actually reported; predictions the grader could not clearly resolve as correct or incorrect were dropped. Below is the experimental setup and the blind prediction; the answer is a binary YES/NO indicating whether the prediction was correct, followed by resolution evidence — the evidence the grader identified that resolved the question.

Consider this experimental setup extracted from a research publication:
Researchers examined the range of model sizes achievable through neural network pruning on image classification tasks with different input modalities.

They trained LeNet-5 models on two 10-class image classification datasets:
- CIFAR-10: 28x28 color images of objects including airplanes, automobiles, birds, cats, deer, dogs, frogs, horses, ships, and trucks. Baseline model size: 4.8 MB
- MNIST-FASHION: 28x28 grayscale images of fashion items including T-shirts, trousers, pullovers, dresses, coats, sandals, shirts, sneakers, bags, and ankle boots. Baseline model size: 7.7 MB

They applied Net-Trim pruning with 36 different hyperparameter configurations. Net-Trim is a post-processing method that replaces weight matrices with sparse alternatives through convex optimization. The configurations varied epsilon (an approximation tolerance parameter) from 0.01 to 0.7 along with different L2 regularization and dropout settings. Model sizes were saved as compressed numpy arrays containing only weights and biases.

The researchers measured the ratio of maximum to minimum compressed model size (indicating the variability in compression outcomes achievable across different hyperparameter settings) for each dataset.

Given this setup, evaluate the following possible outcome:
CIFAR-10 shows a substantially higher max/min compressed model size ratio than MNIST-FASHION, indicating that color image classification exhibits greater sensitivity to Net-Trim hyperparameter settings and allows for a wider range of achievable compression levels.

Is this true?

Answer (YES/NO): NO